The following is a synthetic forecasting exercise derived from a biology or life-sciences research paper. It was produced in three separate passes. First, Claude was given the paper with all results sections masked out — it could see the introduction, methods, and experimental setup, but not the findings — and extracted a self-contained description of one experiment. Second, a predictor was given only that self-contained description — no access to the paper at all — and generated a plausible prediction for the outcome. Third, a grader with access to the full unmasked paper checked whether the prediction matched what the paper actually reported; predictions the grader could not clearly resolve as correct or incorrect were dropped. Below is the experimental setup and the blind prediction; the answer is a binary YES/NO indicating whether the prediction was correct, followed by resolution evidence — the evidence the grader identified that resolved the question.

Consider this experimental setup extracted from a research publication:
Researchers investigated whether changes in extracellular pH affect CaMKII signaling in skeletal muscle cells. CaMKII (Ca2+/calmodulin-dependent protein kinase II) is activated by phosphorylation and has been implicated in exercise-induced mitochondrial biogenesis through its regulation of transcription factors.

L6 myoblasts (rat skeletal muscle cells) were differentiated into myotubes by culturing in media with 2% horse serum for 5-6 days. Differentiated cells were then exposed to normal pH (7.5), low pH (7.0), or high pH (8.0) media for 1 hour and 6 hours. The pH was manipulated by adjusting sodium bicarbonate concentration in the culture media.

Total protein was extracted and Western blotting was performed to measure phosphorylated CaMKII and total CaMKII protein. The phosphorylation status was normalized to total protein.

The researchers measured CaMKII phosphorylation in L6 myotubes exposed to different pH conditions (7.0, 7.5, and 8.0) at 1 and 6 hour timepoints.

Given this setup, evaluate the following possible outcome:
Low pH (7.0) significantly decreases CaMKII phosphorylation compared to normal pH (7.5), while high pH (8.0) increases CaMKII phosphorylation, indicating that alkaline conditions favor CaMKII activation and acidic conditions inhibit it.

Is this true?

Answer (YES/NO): NO